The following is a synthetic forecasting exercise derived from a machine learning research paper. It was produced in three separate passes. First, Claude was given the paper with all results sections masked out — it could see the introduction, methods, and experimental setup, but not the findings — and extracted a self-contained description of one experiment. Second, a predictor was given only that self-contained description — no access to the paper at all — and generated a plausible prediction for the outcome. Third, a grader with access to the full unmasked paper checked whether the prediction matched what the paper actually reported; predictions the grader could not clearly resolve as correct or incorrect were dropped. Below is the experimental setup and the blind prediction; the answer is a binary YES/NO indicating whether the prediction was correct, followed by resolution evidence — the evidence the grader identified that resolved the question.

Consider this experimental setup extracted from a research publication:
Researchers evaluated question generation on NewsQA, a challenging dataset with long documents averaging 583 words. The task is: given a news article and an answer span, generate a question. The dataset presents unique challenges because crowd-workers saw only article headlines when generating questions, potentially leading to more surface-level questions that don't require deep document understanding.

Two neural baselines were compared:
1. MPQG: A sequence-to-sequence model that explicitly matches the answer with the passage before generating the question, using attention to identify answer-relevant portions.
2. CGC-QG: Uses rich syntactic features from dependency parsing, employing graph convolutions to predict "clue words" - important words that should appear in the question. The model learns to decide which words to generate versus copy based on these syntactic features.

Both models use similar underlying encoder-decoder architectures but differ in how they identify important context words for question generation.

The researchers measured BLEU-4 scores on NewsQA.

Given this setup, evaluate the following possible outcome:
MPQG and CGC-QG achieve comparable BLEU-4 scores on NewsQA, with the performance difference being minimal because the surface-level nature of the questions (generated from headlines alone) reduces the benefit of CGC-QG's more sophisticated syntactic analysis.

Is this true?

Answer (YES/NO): NO